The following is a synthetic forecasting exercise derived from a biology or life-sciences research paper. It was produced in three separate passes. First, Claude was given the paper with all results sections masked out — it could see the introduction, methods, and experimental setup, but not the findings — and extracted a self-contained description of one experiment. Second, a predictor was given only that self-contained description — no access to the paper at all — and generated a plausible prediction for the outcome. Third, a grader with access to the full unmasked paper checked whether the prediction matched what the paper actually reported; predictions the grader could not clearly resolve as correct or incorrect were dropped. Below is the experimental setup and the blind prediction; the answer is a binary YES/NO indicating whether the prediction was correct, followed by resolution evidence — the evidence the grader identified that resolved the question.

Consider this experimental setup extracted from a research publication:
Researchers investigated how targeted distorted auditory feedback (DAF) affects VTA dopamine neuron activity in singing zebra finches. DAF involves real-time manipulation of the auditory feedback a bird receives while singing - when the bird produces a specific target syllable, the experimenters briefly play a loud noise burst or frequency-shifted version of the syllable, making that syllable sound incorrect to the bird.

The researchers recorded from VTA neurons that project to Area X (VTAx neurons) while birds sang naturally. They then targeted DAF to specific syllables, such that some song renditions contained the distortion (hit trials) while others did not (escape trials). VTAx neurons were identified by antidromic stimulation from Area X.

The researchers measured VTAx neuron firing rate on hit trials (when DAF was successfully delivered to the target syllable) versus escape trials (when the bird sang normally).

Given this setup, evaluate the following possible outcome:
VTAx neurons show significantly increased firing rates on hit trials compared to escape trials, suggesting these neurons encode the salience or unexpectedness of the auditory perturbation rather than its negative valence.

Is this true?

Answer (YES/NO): NO